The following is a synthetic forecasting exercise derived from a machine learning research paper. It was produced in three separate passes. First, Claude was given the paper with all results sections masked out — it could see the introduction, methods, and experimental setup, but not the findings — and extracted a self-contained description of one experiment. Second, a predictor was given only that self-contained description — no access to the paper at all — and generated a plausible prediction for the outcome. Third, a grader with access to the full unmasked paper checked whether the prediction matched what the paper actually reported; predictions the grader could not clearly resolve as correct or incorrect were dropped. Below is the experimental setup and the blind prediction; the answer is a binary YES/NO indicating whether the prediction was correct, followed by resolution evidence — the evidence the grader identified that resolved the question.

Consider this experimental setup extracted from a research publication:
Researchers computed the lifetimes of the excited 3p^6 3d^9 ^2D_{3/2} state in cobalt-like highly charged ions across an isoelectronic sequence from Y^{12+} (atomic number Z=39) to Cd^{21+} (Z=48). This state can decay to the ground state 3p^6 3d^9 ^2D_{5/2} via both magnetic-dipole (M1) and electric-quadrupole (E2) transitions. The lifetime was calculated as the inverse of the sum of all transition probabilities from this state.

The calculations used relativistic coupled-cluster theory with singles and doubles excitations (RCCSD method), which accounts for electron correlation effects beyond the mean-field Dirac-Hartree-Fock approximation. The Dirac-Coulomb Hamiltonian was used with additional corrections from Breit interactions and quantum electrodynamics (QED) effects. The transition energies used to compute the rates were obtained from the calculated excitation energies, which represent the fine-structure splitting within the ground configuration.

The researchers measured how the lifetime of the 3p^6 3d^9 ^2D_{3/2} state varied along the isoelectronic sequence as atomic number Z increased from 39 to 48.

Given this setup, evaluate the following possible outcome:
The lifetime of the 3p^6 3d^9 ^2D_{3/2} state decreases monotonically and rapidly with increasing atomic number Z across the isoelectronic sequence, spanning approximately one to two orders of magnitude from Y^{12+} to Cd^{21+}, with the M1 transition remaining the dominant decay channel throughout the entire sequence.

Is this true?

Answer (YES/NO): YES